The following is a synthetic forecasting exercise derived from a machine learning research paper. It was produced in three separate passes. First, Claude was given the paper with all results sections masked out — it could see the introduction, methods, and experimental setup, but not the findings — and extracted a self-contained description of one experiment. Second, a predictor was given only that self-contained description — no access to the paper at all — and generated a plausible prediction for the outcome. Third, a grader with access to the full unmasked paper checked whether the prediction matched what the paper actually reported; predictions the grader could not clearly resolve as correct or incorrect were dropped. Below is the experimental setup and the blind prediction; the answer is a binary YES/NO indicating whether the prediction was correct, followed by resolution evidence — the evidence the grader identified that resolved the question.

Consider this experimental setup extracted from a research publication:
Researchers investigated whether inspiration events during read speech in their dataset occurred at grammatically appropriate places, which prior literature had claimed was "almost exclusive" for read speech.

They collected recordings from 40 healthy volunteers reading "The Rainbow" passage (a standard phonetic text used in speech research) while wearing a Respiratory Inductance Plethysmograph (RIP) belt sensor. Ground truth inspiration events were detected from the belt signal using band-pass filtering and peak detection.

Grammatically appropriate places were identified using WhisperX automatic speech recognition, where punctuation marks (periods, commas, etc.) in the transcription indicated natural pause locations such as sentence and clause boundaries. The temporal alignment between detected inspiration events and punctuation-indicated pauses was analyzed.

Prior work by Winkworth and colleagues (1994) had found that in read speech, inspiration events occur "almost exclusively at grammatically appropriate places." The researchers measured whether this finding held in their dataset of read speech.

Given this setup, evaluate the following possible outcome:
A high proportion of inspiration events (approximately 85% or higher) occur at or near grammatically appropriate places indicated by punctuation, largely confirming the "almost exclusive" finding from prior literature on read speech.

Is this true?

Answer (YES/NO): NO